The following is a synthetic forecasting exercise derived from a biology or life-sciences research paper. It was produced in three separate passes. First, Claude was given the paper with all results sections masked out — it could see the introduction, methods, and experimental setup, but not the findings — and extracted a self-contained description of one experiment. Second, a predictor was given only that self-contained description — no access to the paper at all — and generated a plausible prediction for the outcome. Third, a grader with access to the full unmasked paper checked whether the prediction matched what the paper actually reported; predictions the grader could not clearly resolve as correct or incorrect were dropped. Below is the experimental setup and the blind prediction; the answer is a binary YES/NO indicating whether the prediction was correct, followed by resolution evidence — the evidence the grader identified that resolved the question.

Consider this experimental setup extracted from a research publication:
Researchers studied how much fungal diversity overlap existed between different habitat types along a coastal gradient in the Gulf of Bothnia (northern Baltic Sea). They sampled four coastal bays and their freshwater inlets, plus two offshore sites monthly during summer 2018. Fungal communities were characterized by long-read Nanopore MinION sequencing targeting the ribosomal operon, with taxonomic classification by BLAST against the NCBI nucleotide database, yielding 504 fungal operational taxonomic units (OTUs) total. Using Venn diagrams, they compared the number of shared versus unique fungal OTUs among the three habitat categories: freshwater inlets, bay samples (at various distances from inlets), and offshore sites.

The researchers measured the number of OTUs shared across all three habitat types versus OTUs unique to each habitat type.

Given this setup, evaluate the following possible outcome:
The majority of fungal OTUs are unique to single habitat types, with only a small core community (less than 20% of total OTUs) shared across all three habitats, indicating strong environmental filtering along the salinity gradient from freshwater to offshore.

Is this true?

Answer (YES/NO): NO